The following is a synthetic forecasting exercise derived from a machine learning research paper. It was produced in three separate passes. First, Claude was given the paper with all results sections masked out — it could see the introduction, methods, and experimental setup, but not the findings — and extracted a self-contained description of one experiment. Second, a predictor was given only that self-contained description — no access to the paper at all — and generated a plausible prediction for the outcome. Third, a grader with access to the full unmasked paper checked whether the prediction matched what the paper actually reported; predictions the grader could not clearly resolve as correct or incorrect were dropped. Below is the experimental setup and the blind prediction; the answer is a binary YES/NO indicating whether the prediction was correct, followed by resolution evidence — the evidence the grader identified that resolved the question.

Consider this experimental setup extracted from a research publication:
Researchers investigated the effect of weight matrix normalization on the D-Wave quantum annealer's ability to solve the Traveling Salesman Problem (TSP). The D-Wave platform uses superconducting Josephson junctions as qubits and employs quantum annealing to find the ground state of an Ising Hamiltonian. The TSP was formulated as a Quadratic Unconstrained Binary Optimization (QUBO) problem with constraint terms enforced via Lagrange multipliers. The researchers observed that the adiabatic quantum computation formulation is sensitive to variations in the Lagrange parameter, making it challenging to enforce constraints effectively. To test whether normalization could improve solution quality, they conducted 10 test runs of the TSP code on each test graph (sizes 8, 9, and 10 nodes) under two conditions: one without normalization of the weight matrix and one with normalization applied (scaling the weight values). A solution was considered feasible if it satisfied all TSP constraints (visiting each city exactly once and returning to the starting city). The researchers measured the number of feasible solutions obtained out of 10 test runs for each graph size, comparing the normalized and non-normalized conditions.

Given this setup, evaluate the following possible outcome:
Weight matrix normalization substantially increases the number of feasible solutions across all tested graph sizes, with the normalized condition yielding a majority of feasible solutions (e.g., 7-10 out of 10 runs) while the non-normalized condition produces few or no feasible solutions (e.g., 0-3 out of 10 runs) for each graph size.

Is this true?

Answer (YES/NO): NO